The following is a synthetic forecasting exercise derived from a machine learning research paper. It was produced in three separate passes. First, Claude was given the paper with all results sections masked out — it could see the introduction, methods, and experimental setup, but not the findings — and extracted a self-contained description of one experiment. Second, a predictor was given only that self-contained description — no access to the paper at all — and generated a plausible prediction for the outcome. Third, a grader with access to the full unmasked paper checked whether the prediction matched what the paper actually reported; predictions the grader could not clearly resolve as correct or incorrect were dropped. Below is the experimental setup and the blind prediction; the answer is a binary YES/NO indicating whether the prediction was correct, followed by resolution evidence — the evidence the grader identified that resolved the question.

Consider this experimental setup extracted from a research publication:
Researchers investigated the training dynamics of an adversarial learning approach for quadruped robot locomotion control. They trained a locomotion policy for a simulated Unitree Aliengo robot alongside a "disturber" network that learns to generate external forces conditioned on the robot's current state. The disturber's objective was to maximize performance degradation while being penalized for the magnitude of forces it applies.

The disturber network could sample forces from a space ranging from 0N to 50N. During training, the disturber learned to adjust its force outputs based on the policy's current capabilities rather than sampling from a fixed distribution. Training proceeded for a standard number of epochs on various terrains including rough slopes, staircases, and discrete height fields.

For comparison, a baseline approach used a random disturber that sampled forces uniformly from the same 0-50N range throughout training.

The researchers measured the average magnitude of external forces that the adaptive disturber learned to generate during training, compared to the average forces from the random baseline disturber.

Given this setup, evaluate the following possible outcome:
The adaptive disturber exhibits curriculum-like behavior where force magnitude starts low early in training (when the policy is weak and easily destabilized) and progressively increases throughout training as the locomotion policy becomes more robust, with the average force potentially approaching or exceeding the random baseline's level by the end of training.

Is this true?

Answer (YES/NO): NO